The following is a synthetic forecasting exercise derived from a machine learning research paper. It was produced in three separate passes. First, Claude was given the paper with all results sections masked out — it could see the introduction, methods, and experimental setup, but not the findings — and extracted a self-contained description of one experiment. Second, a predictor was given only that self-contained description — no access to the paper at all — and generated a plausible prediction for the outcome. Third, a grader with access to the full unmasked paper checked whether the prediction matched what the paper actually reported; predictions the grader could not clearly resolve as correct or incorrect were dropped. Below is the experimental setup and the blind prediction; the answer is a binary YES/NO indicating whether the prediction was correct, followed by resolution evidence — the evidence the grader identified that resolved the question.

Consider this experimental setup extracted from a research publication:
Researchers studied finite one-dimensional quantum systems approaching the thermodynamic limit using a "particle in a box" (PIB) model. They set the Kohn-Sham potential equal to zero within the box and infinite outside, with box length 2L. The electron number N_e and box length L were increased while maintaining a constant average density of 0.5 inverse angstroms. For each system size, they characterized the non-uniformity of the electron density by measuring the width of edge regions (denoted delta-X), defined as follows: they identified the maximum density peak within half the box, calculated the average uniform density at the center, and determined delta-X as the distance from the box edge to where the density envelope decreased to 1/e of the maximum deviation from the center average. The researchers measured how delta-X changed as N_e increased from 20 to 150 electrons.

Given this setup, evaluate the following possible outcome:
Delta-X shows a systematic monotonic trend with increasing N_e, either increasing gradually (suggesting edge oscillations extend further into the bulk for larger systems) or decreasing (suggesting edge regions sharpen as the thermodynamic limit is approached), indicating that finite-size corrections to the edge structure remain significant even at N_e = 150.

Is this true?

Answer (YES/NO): NO